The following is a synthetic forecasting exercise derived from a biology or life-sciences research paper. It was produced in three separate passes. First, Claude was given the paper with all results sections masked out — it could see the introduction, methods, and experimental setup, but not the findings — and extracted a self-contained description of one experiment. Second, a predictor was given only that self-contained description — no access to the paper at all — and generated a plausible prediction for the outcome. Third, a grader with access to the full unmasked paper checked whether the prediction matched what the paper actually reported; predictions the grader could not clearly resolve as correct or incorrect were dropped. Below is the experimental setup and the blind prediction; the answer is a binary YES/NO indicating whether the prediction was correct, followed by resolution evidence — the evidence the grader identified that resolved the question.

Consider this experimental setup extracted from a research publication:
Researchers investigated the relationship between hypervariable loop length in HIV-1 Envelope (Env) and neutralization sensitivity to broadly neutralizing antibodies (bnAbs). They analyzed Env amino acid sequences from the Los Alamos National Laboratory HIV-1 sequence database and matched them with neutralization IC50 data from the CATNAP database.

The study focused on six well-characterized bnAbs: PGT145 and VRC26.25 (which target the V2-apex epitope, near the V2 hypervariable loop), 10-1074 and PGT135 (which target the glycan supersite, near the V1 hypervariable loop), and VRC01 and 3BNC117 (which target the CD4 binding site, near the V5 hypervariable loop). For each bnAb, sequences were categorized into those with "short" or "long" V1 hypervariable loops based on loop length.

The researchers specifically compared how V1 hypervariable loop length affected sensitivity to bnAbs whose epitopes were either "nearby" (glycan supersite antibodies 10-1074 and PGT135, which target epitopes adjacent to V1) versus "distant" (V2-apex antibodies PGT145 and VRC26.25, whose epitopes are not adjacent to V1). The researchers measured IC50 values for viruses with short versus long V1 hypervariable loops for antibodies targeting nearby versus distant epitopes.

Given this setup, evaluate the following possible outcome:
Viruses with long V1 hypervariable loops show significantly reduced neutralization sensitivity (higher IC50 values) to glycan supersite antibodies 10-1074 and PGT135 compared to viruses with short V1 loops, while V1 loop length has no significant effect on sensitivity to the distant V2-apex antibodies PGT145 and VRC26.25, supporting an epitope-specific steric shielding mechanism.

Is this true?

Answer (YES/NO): YES